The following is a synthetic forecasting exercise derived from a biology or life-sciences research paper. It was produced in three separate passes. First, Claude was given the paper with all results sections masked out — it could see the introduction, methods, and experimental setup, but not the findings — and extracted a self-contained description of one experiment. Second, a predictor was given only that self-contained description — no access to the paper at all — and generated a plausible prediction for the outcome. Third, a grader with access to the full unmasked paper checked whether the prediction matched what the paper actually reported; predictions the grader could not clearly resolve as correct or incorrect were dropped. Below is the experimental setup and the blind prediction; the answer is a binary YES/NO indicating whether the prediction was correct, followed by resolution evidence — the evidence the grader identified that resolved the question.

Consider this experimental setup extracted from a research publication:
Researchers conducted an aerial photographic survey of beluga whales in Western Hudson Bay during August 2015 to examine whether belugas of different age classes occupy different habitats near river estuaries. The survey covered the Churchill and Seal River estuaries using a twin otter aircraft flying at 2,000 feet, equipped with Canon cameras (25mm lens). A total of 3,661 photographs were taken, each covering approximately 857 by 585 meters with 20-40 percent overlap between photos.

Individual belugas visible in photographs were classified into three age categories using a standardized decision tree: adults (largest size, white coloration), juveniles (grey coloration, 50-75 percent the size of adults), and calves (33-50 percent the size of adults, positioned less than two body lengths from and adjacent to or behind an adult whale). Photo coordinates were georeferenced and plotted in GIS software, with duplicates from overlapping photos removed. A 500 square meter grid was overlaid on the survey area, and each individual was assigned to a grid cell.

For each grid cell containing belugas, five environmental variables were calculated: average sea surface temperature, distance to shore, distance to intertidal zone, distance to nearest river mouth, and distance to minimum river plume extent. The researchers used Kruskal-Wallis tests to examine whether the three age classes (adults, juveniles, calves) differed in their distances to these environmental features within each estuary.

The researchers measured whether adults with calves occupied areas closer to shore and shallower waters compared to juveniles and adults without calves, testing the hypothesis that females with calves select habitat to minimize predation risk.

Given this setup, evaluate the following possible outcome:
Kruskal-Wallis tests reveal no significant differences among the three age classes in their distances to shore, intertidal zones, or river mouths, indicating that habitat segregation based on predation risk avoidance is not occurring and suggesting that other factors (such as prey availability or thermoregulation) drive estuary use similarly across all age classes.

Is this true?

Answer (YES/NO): NO